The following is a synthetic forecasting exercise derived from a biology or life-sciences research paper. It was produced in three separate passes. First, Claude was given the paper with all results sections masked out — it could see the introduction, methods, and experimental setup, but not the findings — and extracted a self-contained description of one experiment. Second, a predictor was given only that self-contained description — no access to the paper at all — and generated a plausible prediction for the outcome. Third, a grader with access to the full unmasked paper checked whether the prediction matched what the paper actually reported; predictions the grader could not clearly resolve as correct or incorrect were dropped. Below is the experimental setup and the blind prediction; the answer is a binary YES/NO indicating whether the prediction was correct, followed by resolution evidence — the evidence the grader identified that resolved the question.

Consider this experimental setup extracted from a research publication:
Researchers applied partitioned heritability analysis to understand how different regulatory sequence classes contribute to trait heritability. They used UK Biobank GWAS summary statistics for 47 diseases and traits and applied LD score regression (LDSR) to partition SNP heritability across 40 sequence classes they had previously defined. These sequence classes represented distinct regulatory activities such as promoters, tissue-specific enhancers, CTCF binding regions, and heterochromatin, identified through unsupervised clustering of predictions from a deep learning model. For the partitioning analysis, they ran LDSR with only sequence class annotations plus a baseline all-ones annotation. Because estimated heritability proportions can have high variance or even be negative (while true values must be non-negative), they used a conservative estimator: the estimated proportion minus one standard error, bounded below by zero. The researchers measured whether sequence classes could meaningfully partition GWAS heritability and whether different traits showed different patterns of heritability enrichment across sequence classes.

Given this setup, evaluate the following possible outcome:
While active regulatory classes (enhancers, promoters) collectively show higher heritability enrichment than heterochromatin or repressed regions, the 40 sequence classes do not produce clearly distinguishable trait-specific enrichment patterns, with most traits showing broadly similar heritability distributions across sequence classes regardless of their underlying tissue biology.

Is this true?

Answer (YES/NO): NO